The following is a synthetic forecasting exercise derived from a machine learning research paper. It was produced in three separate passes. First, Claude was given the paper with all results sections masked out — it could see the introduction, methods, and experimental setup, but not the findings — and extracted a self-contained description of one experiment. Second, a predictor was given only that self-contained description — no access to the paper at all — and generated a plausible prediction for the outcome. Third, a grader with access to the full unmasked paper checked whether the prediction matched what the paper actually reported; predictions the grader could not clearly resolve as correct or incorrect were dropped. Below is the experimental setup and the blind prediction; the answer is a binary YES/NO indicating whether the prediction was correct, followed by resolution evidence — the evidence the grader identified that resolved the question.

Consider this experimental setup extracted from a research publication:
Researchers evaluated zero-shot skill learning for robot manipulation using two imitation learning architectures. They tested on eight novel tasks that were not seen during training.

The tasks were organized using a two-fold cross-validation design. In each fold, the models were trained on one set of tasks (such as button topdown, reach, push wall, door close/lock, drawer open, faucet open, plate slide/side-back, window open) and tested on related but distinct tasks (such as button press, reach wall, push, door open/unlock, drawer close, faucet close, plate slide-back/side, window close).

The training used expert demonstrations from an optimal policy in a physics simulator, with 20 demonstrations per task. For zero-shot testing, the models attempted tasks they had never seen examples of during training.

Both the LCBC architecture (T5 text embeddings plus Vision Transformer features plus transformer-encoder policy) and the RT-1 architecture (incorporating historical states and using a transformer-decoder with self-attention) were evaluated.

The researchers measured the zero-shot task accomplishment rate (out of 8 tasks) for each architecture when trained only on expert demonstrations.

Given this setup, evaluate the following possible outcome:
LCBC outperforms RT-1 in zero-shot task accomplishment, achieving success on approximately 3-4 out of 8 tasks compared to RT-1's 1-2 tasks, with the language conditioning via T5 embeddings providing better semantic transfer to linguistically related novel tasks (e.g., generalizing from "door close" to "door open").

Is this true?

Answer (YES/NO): NO